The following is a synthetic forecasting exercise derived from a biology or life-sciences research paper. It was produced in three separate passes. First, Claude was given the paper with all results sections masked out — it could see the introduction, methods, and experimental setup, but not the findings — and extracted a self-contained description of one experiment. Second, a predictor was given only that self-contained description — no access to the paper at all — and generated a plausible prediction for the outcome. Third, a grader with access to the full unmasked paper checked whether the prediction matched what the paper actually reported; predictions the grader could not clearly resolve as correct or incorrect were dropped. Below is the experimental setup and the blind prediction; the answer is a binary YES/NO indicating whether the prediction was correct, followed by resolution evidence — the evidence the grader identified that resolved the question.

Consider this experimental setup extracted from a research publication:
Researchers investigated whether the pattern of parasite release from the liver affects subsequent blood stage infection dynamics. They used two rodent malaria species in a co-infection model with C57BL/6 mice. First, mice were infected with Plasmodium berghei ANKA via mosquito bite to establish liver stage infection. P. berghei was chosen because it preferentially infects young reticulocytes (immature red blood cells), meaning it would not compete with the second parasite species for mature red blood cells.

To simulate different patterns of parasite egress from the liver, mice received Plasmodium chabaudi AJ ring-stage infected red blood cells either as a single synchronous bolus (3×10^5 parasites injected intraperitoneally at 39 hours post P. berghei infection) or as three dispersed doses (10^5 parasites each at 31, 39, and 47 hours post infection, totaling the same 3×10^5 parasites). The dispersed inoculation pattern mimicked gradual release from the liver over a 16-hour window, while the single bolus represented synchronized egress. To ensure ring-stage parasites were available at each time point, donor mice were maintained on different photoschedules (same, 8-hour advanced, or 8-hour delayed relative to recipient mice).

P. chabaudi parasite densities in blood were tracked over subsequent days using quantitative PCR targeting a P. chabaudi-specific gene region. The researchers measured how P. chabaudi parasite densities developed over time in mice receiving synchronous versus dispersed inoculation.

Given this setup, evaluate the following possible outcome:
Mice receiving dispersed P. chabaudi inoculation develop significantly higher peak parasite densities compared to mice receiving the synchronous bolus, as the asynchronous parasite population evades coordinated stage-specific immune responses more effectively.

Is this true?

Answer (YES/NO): NO